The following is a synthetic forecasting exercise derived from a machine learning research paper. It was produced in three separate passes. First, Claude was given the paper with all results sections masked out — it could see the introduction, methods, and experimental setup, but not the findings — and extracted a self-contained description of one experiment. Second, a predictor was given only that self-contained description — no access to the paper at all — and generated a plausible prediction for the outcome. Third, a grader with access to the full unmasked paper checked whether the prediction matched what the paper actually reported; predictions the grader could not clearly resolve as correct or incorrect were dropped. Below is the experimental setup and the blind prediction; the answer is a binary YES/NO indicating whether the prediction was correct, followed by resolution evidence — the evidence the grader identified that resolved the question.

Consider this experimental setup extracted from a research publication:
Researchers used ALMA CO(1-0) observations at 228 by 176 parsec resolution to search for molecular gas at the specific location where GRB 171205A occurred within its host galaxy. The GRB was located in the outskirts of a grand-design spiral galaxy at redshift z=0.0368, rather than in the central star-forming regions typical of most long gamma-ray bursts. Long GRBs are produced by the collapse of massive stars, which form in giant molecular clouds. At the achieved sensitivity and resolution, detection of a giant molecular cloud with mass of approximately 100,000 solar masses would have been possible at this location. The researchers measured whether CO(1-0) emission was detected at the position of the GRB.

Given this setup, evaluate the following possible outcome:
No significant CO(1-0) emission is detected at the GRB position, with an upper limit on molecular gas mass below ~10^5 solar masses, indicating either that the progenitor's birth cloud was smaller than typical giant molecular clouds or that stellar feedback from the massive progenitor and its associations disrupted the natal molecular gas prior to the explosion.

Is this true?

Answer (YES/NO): NO